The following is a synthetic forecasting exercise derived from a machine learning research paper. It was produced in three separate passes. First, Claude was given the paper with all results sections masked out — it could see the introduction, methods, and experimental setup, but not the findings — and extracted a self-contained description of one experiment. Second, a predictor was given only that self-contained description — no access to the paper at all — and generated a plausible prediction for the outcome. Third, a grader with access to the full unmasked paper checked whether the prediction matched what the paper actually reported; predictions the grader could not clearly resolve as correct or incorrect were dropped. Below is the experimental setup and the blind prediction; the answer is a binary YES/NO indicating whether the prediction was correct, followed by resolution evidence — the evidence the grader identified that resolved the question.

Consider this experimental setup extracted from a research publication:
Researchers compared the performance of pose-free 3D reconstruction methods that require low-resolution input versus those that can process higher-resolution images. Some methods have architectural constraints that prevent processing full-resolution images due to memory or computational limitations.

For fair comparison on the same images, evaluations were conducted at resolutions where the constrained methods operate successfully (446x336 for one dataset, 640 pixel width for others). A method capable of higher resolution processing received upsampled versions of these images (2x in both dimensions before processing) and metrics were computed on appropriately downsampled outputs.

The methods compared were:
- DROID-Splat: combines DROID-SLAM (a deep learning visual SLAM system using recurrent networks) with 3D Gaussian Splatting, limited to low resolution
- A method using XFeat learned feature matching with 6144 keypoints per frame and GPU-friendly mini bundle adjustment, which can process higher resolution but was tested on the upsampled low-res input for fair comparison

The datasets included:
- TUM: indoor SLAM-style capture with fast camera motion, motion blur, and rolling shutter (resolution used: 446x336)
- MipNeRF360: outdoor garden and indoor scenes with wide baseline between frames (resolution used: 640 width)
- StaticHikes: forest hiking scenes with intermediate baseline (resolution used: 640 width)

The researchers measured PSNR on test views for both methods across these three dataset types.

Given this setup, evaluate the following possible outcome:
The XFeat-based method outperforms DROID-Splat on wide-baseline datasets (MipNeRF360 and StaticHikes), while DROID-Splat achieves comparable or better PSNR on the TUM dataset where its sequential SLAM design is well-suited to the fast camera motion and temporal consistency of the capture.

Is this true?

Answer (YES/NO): NO